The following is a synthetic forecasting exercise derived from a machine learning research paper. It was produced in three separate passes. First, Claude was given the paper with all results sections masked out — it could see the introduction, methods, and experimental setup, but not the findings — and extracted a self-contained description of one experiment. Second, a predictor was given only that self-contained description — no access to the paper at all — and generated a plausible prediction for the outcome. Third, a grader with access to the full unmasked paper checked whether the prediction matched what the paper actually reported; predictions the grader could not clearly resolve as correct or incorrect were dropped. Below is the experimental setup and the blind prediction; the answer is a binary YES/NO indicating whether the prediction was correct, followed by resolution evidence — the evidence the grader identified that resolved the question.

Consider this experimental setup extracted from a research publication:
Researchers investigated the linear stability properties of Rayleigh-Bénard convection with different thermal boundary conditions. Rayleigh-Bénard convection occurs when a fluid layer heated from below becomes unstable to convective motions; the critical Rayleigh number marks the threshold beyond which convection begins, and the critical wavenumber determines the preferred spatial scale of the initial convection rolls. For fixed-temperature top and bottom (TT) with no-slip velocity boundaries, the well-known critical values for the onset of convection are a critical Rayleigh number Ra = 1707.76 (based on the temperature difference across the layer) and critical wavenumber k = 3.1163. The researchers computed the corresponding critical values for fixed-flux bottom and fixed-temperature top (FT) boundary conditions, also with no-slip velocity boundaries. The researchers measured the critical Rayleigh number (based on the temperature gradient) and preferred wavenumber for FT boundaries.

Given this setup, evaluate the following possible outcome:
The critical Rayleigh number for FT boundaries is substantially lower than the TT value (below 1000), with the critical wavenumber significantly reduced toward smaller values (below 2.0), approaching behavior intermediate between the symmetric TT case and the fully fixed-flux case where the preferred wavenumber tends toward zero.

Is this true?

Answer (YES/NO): NO